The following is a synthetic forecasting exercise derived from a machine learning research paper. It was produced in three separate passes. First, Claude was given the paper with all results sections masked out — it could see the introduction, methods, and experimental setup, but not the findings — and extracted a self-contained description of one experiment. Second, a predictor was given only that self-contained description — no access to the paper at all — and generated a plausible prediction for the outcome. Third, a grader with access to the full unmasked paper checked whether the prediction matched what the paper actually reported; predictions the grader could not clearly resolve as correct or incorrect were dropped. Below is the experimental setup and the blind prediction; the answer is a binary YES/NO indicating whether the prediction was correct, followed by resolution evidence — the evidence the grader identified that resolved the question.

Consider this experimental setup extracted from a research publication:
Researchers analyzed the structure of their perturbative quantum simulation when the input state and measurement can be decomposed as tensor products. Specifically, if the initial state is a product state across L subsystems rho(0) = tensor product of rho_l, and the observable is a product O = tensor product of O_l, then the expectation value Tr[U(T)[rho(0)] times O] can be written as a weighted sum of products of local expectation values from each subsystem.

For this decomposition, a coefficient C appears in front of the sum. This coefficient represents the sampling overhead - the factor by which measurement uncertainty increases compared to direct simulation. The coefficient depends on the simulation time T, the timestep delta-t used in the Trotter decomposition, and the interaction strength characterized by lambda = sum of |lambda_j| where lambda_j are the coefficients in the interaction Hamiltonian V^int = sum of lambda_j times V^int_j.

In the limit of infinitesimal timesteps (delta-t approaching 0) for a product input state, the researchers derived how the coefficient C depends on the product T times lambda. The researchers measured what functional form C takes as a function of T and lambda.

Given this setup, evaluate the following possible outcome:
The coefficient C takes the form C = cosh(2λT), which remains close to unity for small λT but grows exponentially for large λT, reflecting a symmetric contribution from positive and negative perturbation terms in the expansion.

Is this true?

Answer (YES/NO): NO